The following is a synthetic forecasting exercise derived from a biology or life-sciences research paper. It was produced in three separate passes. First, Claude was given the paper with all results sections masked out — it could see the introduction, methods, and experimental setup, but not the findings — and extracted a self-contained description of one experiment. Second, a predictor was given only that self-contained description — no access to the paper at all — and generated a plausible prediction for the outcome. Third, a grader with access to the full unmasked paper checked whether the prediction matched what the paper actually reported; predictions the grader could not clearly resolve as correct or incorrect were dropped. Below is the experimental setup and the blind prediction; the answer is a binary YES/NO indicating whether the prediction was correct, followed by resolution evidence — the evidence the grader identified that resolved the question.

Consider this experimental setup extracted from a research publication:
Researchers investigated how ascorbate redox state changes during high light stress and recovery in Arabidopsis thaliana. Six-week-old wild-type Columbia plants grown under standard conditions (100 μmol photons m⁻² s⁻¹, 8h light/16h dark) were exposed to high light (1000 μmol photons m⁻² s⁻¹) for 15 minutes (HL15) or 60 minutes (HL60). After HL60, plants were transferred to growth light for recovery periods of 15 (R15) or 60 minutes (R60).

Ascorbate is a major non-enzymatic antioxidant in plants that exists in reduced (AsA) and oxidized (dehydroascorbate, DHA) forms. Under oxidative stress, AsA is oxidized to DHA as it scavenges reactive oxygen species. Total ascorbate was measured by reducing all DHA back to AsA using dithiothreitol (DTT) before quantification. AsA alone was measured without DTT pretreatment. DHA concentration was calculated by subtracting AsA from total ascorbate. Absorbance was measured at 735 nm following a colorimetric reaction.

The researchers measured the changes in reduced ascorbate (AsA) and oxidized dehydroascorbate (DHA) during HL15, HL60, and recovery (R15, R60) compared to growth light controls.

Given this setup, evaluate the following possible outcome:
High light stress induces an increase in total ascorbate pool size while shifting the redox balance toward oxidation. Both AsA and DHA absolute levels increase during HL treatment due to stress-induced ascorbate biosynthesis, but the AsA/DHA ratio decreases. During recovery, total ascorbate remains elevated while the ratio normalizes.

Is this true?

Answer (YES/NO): NO